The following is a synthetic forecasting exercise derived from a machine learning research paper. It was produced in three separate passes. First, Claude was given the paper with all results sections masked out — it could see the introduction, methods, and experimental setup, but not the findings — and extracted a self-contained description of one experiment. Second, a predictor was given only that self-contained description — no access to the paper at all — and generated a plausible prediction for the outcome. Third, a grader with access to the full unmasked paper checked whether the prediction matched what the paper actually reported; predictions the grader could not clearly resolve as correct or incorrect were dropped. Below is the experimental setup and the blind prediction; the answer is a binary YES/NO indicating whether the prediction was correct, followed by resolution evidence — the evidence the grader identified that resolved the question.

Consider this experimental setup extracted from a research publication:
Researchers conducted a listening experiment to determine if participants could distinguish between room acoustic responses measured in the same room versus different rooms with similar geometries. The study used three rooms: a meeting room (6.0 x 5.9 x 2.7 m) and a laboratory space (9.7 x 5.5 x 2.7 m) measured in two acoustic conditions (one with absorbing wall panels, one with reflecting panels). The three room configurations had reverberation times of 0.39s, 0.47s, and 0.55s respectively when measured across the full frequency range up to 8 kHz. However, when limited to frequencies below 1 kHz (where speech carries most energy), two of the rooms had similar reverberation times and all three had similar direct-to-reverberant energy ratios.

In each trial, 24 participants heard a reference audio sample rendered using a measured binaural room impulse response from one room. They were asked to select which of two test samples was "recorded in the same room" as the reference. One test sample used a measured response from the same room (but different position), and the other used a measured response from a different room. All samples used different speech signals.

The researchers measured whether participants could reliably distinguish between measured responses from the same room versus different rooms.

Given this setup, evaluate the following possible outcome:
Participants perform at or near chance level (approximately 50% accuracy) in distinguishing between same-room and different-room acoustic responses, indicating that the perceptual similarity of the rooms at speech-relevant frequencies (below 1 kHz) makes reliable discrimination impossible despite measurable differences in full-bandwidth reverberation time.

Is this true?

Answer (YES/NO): NO